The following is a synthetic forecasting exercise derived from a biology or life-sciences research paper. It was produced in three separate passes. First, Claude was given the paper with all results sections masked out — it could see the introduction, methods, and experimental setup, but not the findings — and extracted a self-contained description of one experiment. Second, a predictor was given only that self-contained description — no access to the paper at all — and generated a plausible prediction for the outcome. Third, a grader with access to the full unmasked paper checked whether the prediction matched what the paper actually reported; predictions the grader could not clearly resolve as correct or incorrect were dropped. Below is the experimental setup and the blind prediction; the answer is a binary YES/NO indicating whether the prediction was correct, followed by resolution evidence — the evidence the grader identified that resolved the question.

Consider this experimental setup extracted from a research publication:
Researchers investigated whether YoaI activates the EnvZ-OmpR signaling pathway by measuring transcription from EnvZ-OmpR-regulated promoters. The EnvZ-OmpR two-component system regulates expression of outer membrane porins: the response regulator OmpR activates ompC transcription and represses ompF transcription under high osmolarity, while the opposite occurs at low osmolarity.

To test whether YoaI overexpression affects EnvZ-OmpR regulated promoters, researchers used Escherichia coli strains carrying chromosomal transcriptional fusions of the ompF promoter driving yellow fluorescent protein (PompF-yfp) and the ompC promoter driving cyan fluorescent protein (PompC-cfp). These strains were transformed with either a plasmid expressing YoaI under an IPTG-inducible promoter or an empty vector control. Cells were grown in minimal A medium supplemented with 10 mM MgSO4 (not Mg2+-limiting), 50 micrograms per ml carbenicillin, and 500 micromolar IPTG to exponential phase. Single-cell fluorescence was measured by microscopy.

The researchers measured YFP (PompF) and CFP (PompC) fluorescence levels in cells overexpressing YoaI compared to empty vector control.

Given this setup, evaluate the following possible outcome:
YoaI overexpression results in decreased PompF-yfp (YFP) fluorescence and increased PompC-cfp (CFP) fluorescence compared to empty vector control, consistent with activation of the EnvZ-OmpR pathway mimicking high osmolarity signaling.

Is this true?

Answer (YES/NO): YES